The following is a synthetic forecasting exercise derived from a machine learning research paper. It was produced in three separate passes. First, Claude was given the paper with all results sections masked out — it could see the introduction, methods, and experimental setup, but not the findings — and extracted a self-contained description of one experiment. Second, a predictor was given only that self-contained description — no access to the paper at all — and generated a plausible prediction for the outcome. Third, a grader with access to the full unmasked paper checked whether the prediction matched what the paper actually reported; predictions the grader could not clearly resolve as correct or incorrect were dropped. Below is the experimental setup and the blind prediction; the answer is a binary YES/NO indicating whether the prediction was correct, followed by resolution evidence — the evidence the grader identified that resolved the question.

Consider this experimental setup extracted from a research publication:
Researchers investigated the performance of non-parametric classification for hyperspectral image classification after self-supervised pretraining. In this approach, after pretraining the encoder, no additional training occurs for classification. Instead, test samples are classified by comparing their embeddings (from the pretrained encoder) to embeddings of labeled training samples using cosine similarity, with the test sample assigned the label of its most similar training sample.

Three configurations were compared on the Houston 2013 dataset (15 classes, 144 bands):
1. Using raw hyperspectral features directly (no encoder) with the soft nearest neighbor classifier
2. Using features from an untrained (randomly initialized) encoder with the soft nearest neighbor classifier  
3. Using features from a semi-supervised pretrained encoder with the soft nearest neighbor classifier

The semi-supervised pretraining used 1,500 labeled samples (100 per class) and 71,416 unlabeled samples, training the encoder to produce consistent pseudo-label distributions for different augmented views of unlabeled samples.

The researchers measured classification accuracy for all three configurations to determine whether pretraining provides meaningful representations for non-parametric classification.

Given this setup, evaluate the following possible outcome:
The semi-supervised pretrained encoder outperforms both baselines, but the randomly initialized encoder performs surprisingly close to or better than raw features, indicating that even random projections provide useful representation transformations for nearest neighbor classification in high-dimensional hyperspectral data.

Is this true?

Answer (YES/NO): YES